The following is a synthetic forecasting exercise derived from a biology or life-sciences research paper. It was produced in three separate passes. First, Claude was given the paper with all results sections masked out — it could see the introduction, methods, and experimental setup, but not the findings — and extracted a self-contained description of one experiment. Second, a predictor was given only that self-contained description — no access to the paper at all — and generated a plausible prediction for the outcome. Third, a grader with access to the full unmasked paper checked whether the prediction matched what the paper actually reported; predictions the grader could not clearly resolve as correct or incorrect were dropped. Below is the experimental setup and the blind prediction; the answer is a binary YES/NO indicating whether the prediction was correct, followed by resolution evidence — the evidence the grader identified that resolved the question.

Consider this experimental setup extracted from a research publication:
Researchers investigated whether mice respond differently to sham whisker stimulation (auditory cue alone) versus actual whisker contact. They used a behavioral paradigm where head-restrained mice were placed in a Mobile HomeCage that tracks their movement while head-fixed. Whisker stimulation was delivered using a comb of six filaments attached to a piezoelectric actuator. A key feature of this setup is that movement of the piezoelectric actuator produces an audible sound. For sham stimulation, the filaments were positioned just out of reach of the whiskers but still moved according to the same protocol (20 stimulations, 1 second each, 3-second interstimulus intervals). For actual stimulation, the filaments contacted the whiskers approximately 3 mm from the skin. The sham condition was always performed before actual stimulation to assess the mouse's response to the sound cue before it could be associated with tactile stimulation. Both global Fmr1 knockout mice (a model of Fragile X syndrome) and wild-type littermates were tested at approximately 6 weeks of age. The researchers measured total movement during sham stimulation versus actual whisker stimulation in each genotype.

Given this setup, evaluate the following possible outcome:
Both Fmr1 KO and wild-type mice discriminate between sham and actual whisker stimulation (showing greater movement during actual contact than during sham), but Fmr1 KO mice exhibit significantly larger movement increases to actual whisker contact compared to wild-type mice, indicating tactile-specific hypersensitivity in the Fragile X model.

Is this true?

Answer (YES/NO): NO